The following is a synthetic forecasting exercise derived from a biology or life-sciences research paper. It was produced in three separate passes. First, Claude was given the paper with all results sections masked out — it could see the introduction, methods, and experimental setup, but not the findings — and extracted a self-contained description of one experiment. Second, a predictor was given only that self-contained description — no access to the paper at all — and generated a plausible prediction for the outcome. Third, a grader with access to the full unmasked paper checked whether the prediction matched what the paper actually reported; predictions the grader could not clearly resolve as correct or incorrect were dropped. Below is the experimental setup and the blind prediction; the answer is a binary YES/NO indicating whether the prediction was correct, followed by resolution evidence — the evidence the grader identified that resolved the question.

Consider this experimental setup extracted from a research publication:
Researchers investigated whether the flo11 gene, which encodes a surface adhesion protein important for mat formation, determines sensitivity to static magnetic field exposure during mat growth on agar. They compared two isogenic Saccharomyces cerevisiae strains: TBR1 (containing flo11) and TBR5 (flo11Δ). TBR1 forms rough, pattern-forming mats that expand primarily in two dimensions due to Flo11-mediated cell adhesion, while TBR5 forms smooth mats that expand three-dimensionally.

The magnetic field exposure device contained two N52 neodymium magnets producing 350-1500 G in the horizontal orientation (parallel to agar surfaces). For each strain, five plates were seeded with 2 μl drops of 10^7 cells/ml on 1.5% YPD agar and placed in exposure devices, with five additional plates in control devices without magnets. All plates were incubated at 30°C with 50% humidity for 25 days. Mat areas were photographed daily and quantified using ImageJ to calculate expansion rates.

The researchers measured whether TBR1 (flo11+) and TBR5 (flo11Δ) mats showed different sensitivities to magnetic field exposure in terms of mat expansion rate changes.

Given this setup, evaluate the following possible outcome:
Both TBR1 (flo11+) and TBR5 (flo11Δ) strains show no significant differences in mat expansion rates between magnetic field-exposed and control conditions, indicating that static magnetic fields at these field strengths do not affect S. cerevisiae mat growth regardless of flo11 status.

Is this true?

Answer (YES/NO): NO